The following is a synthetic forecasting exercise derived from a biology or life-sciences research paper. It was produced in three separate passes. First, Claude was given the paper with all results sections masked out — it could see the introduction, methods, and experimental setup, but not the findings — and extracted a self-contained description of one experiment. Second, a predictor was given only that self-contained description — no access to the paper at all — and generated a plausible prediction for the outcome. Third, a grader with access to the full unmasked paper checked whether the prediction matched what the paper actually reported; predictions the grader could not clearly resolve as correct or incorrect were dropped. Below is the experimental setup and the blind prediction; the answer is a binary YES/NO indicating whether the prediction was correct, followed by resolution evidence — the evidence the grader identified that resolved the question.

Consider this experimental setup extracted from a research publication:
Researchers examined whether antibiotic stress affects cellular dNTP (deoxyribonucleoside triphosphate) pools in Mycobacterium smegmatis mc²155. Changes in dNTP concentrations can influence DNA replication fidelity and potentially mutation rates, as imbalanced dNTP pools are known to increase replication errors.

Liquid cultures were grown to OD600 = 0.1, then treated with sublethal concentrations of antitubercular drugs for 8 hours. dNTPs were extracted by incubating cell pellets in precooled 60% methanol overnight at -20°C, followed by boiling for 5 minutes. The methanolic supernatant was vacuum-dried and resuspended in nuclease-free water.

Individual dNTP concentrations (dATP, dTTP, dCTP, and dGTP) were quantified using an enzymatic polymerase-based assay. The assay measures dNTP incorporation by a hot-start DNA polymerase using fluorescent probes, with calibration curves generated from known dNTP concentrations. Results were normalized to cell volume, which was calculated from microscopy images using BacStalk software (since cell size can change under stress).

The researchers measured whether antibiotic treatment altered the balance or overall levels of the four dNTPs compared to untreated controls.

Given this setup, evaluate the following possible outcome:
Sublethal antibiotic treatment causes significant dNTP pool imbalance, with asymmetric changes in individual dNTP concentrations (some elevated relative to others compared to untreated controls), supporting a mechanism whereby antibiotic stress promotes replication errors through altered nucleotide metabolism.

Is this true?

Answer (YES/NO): NO